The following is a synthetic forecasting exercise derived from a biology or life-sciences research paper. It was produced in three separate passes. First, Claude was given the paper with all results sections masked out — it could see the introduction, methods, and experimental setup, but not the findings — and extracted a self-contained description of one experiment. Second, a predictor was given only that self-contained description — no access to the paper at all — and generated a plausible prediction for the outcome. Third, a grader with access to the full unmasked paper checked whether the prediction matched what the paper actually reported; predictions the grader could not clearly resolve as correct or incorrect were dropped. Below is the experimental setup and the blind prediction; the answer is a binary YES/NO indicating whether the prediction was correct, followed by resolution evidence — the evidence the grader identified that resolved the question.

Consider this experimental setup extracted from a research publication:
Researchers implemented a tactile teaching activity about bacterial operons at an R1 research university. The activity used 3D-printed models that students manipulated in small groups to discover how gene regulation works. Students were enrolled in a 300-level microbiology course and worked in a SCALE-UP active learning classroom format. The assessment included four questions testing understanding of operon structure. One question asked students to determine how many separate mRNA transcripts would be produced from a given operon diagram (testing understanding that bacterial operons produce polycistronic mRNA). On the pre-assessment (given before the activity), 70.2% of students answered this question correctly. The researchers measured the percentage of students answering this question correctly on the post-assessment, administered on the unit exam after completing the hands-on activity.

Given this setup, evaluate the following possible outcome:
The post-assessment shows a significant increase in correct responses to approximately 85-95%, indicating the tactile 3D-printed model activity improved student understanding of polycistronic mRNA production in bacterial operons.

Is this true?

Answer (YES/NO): NO